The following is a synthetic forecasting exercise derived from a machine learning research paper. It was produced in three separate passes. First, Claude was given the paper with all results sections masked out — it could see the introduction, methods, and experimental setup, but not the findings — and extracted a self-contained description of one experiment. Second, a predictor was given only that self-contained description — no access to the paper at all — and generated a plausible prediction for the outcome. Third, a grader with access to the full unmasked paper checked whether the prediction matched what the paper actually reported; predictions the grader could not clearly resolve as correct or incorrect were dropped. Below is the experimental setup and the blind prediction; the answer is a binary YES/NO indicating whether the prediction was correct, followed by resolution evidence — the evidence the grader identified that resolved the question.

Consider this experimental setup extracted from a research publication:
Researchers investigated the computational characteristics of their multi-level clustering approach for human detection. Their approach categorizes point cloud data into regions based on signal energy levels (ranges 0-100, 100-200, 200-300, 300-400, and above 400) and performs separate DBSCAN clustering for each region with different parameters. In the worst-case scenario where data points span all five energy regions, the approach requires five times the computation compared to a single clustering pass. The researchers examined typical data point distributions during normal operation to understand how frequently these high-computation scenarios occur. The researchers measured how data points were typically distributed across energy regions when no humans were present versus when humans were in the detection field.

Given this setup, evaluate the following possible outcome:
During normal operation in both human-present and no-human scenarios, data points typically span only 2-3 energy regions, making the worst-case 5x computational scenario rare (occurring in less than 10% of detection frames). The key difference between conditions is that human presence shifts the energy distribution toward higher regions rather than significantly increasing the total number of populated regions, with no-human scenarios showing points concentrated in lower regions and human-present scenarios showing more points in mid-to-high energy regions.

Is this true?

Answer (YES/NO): NO